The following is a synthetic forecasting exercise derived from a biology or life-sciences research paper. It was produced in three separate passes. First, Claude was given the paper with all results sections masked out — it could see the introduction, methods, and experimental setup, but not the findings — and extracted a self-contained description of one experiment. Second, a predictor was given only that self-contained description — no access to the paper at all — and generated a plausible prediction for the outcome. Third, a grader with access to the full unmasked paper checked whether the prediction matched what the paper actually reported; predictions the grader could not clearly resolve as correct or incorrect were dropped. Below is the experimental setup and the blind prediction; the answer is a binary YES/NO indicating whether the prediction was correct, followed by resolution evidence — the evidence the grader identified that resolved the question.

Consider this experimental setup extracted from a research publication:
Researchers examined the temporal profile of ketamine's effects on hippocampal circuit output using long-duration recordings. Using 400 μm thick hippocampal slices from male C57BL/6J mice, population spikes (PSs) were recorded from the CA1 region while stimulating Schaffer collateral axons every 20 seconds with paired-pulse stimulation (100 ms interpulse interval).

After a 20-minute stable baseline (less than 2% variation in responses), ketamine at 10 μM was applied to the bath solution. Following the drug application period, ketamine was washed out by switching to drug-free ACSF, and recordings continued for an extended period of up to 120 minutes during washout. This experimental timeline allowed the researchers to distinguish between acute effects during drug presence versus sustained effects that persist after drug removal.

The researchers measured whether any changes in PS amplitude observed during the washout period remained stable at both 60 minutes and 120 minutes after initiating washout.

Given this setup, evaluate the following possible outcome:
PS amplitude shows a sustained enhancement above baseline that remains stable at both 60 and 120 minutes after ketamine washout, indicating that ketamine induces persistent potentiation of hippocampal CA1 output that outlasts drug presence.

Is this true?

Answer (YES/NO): YES